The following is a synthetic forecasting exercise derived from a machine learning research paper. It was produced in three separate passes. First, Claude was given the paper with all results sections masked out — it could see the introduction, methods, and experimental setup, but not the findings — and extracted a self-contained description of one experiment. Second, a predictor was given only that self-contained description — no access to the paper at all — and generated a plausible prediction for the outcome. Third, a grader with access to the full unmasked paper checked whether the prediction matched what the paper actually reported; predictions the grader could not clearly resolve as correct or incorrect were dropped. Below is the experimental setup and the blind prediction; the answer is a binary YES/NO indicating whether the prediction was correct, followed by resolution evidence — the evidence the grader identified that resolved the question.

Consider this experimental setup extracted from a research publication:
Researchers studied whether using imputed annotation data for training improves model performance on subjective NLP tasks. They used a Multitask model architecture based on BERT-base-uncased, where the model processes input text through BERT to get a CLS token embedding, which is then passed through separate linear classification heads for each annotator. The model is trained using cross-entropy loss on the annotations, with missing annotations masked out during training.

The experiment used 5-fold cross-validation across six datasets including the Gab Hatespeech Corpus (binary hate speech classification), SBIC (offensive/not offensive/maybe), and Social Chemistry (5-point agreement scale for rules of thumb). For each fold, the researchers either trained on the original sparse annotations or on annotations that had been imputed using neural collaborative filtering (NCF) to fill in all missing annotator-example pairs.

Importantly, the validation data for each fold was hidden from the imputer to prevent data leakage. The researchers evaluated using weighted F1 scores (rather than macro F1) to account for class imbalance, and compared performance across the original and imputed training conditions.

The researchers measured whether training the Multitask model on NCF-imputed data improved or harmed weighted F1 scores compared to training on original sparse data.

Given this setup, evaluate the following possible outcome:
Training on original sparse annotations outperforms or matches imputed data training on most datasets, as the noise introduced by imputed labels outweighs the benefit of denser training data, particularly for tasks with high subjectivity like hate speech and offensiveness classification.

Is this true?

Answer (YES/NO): YES